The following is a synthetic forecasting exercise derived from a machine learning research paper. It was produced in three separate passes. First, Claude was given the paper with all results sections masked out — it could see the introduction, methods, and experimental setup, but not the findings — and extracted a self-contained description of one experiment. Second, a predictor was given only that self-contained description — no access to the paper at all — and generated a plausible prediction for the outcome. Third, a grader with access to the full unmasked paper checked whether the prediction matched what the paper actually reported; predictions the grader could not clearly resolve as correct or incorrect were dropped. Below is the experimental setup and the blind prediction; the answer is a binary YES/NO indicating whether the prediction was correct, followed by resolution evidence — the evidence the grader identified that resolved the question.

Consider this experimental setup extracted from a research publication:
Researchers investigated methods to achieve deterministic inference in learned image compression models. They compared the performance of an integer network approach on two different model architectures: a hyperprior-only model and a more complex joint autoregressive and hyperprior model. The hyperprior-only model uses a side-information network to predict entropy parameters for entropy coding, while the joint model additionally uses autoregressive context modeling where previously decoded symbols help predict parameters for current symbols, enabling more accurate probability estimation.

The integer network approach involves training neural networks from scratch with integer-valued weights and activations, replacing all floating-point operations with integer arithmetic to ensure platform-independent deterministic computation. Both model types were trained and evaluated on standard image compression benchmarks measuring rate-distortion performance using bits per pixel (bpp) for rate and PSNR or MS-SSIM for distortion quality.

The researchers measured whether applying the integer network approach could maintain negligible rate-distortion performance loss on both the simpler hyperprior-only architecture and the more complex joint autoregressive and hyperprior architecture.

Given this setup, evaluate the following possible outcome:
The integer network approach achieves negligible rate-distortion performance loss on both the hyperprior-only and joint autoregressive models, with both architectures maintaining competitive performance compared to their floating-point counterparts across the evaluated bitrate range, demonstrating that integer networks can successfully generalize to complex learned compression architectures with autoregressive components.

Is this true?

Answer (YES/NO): NO